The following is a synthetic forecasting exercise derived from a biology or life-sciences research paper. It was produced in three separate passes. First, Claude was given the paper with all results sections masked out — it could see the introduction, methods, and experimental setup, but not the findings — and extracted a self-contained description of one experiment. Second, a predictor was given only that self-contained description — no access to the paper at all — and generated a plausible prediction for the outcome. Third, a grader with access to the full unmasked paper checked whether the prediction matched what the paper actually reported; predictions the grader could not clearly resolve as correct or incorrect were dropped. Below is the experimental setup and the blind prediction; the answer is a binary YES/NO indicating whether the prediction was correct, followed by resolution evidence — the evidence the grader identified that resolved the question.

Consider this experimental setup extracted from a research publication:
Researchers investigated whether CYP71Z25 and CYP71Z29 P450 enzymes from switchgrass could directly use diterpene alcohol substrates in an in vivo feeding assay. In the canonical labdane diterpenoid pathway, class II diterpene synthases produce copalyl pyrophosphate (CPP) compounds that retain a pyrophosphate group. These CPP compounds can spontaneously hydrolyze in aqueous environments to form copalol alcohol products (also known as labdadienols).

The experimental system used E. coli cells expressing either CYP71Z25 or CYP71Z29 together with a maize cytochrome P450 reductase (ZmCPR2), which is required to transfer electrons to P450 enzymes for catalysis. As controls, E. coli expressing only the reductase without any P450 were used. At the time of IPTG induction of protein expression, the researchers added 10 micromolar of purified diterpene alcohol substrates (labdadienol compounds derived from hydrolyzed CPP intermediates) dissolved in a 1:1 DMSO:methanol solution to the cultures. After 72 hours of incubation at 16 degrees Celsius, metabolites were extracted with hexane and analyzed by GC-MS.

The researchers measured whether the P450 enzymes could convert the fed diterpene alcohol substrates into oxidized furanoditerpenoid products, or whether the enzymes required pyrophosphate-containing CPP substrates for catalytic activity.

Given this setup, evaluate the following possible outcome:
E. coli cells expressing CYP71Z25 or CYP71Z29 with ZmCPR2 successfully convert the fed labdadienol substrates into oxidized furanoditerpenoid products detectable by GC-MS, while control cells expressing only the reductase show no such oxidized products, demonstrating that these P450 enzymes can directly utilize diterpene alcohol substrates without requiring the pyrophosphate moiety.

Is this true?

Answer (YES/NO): YES